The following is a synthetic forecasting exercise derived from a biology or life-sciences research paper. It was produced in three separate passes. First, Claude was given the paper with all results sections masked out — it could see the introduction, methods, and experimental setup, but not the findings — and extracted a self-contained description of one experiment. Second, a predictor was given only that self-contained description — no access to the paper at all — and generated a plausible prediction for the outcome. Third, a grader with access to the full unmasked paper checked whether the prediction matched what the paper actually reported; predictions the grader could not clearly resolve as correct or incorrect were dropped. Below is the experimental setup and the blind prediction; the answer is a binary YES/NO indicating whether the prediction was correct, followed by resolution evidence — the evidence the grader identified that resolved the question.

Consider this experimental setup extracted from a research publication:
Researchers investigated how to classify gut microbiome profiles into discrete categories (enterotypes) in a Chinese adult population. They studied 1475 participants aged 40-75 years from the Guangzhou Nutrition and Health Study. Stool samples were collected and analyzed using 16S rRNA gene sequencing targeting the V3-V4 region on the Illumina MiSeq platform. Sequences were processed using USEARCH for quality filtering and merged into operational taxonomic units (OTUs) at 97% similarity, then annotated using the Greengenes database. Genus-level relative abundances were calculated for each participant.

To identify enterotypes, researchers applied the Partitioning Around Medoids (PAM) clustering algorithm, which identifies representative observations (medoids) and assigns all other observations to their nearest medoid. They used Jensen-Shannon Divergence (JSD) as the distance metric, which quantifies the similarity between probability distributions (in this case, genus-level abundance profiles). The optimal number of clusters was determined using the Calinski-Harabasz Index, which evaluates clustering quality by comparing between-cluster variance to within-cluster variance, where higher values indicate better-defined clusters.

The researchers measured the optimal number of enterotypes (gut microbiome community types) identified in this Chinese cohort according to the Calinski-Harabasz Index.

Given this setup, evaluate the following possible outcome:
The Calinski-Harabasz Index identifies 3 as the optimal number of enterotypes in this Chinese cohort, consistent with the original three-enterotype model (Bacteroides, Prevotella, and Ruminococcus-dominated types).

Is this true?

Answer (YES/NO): NO